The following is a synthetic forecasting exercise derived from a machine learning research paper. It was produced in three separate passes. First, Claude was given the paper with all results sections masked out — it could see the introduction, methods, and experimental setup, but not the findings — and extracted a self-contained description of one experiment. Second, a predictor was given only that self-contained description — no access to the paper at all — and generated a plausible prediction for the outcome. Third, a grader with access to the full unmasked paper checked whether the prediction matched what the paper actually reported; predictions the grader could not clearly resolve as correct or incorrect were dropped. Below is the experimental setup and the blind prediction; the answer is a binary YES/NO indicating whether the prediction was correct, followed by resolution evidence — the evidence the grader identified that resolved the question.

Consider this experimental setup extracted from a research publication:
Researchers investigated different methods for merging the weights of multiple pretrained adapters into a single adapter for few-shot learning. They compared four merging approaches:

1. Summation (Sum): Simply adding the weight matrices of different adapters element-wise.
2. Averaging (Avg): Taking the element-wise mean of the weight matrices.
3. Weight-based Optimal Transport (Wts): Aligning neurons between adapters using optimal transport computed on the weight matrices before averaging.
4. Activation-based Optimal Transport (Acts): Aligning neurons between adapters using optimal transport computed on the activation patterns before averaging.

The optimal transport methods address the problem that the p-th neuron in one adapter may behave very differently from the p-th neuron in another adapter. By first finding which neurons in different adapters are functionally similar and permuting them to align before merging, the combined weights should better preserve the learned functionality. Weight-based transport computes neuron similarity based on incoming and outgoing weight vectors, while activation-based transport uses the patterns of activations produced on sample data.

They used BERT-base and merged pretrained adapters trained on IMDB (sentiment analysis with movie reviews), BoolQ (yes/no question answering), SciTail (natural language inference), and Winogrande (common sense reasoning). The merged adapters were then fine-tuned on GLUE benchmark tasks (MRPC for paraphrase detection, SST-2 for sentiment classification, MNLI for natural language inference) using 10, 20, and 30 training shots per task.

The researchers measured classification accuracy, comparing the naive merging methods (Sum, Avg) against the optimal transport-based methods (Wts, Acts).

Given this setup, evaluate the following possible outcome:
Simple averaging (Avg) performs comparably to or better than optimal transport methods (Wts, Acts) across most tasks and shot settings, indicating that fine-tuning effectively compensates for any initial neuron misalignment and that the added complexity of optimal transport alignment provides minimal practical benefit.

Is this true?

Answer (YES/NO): NO